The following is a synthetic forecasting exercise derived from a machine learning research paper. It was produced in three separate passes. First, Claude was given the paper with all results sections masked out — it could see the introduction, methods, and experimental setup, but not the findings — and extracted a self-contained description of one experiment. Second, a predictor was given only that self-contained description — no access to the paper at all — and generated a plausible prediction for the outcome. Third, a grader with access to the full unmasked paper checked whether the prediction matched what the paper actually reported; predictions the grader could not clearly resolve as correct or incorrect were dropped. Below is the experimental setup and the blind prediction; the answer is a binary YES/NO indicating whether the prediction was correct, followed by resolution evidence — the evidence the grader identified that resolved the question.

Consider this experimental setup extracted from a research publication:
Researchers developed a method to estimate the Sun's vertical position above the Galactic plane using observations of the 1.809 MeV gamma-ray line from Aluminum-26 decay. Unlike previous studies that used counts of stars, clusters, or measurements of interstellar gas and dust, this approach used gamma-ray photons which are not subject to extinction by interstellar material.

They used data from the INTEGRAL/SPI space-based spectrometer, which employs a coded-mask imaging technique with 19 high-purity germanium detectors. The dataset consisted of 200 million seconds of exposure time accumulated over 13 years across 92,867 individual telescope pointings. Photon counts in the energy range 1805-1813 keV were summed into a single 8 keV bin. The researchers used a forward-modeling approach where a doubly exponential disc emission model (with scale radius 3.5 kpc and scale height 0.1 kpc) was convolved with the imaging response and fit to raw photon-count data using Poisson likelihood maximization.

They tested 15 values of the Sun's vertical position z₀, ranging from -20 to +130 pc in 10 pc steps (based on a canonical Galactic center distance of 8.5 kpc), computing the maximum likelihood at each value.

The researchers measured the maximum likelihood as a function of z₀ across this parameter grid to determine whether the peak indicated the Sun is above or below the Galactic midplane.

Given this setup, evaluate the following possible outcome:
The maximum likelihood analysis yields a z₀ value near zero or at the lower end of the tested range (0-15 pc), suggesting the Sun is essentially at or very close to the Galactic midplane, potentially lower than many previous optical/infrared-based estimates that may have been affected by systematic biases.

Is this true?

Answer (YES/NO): NO